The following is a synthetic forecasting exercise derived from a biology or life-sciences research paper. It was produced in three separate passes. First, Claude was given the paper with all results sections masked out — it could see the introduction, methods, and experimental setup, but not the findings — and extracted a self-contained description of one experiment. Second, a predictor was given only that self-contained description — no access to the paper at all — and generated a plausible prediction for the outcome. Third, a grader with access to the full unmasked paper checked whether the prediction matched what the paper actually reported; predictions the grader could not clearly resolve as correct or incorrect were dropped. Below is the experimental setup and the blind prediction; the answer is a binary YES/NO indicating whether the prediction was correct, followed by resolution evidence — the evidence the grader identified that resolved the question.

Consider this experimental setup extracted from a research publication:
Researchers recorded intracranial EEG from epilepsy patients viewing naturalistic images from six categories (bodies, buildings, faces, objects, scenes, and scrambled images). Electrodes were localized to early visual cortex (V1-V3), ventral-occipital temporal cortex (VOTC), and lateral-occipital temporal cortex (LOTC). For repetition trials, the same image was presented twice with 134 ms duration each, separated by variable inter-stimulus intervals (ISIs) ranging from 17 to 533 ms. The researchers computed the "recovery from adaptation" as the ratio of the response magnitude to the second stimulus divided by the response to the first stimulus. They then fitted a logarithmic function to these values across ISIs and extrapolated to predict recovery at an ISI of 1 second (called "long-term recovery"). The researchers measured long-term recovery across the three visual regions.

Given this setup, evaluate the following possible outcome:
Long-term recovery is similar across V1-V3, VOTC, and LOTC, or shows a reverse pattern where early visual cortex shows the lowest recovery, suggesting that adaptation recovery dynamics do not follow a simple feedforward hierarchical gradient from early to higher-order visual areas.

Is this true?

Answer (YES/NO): NO